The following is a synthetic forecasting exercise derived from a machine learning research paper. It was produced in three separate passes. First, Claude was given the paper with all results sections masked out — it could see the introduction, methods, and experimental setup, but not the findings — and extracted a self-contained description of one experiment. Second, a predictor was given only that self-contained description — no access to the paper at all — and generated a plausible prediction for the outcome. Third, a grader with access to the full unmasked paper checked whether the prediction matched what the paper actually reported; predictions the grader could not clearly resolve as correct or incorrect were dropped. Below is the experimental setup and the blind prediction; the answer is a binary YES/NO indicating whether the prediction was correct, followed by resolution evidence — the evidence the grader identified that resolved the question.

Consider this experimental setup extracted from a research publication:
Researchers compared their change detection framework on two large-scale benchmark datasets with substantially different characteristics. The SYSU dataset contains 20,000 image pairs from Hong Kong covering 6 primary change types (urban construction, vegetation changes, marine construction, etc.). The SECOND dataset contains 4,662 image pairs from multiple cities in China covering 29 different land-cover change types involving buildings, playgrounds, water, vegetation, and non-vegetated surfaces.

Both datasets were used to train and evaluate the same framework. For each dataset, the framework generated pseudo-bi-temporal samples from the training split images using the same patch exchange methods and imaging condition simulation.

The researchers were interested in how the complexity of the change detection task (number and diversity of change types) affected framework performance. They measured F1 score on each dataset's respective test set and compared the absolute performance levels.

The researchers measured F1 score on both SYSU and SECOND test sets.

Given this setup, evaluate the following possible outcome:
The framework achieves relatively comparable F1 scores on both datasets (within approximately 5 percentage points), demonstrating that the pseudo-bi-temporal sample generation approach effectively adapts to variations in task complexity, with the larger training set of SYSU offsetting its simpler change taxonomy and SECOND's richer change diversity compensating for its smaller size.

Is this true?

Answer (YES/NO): NO